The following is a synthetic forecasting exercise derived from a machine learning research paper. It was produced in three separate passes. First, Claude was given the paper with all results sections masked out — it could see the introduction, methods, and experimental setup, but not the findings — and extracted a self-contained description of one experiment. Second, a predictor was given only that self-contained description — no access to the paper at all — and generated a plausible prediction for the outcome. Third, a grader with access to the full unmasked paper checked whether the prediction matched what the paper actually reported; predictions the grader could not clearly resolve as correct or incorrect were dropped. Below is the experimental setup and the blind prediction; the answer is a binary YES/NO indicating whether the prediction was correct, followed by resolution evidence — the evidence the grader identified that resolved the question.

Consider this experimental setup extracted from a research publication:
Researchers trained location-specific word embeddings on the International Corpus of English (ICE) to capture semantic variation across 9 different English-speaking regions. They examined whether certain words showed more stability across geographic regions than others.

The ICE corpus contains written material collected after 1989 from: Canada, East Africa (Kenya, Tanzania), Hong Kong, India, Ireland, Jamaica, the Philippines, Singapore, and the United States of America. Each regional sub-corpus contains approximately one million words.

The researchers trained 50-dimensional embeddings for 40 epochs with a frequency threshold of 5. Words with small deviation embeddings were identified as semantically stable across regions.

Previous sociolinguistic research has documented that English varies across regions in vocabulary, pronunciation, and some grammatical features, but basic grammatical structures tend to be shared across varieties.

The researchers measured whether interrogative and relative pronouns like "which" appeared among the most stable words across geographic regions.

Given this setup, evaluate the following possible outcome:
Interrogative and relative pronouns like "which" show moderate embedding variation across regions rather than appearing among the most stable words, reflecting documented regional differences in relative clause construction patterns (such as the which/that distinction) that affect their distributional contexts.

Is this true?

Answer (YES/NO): NO